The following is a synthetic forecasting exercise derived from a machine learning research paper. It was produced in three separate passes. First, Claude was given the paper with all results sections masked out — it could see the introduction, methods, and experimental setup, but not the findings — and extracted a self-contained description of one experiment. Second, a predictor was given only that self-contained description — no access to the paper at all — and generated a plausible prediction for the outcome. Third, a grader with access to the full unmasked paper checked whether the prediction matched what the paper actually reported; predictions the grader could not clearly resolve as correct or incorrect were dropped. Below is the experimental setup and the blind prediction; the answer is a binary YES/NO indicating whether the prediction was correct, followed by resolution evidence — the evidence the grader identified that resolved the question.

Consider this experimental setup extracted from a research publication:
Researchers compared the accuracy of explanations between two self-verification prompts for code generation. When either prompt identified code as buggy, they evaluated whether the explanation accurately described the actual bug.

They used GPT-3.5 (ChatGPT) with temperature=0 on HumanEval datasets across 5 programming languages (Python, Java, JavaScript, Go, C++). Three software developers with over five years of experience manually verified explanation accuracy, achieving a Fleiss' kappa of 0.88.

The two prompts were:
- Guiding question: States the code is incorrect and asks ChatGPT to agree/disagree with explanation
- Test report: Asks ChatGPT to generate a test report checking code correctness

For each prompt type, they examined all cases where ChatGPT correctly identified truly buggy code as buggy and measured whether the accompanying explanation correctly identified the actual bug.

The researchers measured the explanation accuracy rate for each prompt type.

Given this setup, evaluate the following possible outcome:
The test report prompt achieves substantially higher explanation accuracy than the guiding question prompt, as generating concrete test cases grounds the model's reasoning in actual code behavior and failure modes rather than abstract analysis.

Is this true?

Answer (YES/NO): NO